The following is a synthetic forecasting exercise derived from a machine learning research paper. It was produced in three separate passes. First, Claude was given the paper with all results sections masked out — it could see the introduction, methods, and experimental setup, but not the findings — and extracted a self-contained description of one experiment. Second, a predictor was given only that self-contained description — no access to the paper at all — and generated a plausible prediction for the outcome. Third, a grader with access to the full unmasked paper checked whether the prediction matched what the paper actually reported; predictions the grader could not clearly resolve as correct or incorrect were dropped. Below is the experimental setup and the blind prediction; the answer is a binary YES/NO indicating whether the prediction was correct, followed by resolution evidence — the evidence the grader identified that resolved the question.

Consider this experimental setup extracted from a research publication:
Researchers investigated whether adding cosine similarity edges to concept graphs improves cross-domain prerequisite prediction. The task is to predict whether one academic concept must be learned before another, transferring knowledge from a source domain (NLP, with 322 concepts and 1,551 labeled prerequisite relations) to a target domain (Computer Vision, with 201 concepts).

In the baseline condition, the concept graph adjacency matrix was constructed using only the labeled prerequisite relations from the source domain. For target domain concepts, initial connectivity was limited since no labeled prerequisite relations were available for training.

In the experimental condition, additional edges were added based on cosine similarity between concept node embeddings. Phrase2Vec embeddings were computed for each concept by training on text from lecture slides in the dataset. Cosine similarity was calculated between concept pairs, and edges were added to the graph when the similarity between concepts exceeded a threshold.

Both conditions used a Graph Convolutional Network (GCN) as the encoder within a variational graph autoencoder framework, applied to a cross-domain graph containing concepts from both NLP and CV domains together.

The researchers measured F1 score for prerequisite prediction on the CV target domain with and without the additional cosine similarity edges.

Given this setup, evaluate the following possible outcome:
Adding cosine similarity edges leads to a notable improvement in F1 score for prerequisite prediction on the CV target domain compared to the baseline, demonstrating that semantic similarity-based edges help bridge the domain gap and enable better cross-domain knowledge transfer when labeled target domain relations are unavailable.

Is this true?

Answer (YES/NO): YES